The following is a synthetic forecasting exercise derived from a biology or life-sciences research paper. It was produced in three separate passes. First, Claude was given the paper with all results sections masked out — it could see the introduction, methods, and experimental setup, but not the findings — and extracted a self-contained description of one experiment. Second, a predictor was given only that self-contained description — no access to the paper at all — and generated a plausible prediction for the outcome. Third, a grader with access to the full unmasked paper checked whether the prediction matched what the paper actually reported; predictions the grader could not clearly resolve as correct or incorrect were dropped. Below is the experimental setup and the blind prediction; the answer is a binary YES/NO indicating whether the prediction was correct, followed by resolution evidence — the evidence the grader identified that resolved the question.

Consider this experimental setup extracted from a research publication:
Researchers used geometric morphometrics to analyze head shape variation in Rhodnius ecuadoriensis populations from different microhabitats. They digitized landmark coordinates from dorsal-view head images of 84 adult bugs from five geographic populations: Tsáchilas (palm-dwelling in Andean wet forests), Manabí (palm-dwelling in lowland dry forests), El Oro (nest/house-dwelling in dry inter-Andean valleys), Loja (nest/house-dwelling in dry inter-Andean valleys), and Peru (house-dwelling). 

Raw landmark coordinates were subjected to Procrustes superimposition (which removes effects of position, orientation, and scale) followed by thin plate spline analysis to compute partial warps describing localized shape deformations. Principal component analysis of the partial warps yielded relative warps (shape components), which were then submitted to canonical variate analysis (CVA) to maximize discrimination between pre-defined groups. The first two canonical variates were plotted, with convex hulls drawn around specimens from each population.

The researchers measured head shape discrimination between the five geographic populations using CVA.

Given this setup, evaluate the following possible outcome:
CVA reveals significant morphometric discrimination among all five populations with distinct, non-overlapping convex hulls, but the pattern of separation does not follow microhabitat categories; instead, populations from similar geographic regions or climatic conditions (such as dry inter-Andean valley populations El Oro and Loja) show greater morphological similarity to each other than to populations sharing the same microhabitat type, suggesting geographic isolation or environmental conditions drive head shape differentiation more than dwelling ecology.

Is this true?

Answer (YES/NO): NO